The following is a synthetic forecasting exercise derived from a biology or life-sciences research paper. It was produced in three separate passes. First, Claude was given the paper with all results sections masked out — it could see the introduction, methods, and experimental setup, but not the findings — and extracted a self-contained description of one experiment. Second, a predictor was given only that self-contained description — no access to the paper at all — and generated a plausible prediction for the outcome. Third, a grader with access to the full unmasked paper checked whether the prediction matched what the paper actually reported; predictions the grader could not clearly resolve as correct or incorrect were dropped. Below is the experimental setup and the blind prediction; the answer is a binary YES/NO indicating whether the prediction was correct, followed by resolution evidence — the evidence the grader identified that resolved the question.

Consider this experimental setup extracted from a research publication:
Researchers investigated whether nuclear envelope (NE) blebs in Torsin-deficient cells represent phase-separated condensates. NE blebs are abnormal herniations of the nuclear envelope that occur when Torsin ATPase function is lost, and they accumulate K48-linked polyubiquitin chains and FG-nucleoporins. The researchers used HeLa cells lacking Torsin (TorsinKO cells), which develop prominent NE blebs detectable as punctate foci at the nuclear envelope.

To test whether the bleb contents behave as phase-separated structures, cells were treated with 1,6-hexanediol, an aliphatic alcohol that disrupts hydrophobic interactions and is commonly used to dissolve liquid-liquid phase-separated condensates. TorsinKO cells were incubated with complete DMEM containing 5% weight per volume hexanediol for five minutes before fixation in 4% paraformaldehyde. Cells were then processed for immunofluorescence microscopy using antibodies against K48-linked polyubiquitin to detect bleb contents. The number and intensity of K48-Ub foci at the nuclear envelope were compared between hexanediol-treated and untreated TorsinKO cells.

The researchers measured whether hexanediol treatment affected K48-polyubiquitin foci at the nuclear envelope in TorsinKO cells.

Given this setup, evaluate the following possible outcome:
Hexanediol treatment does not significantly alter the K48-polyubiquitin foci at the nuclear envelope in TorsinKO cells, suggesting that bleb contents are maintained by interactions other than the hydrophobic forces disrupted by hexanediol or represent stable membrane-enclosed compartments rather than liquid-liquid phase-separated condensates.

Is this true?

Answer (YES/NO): NO